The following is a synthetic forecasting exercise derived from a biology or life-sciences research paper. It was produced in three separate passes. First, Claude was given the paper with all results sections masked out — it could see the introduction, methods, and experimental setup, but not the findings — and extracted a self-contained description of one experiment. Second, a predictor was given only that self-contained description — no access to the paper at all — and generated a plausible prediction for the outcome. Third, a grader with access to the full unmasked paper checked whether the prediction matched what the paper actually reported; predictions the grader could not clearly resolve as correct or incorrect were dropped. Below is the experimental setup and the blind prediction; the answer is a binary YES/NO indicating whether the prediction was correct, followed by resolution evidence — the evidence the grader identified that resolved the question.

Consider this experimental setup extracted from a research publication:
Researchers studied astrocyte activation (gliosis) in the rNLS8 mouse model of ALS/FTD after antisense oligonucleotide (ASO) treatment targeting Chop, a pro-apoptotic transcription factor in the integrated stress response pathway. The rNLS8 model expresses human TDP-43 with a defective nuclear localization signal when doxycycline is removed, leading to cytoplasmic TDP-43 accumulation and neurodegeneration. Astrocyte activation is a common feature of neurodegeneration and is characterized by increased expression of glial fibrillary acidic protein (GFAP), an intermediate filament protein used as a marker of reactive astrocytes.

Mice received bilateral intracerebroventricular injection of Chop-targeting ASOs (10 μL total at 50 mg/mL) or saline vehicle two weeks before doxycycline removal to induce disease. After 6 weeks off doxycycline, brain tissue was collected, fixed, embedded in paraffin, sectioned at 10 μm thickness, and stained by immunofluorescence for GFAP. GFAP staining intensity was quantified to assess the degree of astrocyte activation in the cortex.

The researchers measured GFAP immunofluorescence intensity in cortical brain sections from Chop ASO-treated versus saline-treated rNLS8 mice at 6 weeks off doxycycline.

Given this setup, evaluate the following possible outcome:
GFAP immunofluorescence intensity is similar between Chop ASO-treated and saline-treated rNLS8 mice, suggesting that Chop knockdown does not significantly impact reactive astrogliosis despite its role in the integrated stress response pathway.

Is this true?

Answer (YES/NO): YES